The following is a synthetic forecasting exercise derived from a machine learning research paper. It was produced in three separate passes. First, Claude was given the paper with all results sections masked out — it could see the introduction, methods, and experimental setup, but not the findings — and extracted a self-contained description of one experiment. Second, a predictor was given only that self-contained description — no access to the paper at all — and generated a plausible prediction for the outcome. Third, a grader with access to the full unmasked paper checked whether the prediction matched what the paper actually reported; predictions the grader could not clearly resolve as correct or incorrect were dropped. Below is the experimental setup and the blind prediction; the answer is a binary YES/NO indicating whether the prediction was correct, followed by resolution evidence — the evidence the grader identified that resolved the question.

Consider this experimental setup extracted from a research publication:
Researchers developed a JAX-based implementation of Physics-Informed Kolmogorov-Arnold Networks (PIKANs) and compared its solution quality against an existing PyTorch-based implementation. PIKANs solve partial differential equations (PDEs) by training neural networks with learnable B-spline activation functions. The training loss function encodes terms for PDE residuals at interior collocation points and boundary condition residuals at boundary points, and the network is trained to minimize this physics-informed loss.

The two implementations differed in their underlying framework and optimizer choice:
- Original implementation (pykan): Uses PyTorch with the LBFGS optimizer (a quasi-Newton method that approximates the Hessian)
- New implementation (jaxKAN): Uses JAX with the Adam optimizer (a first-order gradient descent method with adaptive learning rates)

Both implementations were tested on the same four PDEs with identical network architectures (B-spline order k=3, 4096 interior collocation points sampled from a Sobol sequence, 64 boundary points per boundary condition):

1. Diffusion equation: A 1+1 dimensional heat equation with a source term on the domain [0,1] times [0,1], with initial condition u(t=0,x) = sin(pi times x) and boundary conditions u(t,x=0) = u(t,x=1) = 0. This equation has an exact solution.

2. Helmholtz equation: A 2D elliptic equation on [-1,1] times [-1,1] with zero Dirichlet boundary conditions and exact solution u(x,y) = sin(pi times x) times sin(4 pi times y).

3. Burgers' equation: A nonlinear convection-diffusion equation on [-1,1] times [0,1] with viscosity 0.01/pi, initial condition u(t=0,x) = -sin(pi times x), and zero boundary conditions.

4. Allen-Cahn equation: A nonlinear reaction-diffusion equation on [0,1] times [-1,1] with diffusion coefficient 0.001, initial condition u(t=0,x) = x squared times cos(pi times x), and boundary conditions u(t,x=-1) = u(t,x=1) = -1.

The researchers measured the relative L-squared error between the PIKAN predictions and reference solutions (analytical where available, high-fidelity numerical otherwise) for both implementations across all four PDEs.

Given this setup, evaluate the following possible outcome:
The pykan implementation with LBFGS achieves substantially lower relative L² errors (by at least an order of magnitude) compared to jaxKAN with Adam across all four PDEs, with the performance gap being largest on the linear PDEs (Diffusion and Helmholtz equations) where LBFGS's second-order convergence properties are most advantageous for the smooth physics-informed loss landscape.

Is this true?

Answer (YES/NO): NO